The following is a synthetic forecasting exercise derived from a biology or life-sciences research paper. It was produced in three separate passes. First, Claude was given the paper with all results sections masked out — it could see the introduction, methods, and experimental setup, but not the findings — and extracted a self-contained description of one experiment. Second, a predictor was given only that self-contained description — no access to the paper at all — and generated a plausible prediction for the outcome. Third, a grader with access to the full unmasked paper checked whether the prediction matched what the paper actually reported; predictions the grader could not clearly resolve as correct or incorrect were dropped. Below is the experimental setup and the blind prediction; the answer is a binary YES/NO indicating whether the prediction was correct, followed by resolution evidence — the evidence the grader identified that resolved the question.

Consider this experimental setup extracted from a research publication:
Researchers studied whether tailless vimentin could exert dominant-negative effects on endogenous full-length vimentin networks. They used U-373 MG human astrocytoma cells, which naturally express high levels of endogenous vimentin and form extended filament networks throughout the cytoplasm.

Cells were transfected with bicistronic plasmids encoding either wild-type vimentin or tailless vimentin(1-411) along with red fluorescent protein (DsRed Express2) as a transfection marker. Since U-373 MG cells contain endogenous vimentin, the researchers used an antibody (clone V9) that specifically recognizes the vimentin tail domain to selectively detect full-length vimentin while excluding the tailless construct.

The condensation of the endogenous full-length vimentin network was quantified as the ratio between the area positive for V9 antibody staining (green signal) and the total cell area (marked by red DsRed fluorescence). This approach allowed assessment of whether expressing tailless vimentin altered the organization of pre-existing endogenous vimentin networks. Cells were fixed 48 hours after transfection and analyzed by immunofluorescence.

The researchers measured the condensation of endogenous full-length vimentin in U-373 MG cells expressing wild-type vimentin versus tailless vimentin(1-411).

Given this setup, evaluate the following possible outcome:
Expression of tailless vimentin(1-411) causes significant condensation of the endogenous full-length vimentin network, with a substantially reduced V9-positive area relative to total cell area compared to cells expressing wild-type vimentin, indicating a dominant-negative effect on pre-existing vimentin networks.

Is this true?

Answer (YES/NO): YES